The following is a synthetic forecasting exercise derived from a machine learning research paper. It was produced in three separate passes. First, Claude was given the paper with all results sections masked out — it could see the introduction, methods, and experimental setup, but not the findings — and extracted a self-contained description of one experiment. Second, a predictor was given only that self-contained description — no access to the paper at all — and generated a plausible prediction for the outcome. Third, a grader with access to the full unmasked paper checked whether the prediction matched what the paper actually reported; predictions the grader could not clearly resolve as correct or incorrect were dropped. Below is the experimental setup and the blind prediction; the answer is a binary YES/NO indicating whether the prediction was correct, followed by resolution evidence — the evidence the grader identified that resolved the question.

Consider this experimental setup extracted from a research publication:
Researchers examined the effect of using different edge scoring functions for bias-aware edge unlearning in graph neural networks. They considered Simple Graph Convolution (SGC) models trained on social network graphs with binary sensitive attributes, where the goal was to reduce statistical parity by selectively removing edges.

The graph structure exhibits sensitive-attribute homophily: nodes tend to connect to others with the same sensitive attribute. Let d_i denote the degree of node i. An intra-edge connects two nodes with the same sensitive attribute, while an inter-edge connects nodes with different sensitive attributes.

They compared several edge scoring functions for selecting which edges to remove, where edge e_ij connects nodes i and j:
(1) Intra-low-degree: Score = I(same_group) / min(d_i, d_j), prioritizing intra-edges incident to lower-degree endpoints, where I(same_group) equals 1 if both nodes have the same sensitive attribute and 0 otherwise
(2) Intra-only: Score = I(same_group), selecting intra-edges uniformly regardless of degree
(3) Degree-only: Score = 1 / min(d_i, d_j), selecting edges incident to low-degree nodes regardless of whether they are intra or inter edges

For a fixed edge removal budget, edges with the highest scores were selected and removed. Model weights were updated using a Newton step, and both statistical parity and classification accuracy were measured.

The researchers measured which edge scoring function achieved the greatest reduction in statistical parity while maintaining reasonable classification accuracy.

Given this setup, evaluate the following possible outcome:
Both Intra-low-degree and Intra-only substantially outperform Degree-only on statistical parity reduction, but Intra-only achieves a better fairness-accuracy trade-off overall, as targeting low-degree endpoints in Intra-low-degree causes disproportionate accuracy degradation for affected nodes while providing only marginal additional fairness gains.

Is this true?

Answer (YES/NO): NO